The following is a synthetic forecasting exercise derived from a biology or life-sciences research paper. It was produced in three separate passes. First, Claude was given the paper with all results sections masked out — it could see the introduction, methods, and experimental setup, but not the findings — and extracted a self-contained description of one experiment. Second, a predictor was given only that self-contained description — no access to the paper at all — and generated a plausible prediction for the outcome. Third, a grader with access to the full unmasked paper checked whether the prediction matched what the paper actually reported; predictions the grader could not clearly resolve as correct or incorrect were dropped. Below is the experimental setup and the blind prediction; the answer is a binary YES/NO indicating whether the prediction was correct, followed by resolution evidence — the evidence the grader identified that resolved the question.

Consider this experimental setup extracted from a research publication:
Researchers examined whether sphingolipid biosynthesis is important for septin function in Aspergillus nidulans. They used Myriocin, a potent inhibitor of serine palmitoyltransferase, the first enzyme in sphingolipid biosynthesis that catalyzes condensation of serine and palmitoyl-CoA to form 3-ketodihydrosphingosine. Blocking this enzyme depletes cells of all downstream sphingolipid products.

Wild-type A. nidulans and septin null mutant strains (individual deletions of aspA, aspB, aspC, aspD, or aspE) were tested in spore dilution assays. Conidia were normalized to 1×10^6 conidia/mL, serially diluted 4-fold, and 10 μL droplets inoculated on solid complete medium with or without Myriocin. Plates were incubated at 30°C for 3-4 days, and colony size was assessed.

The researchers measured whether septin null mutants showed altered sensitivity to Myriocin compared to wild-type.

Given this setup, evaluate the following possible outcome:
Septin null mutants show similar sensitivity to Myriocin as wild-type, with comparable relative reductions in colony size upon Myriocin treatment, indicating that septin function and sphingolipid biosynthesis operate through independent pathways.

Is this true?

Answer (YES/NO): NO